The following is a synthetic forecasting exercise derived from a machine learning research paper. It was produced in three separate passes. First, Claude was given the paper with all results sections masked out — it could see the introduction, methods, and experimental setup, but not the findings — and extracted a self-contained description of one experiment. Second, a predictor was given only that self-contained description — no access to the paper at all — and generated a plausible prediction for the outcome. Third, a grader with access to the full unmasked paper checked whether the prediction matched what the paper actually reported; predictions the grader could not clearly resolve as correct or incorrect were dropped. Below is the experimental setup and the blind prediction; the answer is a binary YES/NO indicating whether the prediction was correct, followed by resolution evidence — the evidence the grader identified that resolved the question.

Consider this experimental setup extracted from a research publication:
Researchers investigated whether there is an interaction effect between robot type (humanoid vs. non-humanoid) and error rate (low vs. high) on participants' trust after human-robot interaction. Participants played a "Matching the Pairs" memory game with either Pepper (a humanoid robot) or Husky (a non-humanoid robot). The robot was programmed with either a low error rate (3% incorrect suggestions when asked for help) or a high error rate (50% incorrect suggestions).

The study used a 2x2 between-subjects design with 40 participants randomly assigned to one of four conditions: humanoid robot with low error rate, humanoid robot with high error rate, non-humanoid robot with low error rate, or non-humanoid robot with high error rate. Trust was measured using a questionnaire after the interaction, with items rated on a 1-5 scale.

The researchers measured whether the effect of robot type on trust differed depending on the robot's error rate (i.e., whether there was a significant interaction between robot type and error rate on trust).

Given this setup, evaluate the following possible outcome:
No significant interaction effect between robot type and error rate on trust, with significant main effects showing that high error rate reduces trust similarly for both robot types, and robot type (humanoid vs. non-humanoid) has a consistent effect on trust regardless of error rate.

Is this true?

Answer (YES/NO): NO